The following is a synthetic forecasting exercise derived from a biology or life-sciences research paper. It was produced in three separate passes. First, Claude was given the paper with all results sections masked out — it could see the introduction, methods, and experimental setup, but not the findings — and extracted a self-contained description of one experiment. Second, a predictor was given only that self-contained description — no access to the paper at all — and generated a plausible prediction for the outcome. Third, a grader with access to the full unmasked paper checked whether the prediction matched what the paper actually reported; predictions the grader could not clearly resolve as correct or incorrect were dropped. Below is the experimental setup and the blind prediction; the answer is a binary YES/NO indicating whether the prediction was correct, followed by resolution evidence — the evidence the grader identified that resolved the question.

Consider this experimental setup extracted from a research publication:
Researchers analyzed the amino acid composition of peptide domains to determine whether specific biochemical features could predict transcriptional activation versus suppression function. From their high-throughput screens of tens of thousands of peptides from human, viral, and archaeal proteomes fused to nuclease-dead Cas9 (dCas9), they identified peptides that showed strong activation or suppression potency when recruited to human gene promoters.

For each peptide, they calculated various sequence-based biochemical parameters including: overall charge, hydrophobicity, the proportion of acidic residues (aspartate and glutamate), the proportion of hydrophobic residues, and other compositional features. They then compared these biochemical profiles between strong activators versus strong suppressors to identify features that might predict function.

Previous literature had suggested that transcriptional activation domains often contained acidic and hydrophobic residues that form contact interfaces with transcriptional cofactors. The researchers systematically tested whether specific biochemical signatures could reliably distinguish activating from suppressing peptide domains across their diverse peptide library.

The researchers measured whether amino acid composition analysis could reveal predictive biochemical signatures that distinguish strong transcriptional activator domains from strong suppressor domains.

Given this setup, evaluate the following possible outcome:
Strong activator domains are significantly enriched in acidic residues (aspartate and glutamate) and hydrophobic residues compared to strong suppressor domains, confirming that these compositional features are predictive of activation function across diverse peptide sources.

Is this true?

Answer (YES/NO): NO